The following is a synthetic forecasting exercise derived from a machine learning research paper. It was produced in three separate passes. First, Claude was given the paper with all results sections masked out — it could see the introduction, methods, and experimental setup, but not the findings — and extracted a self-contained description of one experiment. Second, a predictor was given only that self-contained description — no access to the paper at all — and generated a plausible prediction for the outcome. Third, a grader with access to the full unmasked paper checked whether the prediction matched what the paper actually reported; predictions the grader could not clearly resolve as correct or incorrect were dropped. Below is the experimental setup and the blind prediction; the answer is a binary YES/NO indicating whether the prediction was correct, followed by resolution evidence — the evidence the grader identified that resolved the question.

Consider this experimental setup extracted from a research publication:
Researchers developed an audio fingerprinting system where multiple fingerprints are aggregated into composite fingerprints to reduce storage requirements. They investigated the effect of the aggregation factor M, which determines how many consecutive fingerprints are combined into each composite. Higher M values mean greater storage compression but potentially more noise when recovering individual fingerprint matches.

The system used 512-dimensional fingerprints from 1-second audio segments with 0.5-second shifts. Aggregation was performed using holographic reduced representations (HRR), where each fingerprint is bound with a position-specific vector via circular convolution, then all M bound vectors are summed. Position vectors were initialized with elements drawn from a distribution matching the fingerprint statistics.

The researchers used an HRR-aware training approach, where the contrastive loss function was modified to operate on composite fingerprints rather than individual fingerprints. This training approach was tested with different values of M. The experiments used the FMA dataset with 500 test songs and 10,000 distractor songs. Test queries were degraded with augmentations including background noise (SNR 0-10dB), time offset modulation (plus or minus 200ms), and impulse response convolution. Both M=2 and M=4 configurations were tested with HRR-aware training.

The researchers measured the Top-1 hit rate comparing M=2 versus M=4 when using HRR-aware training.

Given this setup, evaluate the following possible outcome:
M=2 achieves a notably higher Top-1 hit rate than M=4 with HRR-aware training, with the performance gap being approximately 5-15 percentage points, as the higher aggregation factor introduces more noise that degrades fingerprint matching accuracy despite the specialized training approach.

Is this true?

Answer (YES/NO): NO